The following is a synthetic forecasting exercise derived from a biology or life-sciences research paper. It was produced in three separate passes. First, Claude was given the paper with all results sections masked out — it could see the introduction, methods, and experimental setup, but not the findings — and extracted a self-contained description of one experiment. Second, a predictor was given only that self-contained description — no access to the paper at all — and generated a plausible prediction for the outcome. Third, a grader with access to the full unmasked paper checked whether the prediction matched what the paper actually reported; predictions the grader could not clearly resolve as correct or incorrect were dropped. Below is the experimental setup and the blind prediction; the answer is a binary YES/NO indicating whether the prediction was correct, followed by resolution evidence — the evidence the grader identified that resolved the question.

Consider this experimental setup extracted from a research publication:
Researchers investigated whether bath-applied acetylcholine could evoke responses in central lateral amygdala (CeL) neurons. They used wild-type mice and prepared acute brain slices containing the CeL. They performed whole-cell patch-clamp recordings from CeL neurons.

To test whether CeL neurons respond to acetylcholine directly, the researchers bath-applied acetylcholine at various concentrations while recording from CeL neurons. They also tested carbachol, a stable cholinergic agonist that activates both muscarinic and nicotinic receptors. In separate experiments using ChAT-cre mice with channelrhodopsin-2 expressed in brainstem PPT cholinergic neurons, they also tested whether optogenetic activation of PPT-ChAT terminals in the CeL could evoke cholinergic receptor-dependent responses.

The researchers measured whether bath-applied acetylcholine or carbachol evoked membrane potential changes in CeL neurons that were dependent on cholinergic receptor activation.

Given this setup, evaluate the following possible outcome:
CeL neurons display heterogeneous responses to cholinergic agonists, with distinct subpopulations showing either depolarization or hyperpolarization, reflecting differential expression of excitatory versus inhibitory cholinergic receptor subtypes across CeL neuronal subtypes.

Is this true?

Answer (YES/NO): NO